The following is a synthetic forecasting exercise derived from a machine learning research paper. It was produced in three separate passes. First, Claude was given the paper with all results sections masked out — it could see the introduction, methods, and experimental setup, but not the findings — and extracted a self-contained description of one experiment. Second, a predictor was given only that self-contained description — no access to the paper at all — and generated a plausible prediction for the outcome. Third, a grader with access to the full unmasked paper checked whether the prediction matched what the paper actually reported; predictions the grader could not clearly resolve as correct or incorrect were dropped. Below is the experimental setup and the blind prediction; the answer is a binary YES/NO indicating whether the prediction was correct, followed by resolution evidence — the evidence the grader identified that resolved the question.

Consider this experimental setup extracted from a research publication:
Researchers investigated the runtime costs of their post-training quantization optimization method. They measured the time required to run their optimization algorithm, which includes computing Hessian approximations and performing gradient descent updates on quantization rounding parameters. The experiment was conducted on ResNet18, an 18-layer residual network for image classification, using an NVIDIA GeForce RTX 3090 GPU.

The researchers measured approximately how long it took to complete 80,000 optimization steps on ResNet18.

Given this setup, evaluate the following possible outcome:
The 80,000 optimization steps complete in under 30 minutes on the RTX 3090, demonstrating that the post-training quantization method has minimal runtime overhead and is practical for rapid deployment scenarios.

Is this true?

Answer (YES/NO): NO